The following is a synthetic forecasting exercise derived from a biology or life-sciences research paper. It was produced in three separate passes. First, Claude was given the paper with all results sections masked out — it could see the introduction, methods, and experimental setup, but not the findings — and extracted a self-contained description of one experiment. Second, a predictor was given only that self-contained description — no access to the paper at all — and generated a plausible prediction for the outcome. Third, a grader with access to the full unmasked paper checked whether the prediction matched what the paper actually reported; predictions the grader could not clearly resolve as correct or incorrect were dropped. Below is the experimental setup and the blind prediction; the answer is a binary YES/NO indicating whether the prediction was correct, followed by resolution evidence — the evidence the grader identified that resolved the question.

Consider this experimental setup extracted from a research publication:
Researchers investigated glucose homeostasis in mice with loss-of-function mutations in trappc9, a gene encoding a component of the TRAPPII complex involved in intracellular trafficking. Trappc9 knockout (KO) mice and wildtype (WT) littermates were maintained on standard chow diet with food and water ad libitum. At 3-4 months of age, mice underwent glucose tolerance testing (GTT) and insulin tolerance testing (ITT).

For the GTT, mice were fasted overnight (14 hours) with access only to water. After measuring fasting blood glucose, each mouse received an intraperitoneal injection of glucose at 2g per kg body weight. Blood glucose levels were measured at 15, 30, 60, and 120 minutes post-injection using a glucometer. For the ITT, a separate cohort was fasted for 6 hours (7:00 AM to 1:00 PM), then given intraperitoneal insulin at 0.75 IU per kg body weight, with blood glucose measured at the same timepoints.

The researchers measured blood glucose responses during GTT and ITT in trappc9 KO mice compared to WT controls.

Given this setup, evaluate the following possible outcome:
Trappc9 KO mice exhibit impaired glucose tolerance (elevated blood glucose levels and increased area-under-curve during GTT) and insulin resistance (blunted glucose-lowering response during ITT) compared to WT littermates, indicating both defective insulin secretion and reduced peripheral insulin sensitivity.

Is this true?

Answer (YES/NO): NO